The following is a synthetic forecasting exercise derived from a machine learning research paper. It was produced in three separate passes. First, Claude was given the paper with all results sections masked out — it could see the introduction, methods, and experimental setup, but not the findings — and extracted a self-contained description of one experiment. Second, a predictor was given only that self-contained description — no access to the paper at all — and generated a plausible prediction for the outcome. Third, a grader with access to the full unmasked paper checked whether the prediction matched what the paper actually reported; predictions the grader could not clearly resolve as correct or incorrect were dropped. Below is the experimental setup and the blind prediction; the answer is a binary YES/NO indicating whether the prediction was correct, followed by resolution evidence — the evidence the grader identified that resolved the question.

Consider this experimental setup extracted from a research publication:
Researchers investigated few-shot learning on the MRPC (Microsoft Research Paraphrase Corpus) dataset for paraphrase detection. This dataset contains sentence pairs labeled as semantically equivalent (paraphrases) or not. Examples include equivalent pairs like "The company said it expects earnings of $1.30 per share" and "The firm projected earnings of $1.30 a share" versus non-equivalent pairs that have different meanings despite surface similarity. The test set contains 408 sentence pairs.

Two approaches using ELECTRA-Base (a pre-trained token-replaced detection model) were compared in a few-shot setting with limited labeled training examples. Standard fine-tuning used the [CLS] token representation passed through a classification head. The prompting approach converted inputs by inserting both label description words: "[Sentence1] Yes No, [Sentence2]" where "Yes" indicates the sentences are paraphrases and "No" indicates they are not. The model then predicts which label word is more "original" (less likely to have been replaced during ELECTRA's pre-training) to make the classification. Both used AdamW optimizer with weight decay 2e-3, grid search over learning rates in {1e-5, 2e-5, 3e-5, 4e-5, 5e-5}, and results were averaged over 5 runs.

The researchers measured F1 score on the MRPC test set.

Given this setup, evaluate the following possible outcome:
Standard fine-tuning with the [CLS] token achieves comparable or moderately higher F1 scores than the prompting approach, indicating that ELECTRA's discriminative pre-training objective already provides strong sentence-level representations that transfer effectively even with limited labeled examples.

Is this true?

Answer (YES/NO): YES